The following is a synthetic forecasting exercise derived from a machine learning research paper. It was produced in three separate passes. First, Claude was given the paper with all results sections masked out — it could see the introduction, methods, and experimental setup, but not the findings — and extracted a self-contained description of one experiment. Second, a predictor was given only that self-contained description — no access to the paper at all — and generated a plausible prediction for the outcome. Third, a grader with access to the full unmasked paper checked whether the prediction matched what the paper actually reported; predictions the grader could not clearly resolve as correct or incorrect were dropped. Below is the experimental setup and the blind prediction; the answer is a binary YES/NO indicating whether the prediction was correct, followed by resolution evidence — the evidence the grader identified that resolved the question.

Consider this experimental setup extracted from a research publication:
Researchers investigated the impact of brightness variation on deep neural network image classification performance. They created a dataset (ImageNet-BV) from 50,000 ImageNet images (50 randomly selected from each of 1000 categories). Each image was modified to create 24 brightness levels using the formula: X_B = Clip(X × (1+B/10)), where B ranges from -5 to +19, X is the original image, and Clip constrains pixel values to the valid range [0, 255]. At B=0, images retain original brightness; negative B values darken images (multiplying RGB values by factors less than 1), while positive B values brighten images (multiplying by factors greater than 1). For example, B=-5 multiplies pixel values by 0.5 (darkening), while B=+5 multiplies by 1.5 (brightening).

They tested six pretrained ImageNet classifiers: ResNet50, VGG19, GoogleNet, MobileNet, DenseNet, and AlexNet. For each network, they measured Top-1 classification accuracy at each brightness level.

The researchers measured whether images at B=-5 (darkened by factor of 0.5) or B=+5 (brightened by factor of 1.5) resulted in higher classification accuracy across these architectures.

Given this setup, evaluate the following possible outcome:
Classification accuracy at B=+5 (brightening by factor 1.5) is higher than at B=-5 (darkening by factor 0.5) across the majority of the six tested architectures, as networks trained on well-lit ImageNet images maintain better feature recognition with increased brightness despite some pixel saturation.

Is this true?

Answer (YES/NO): YES